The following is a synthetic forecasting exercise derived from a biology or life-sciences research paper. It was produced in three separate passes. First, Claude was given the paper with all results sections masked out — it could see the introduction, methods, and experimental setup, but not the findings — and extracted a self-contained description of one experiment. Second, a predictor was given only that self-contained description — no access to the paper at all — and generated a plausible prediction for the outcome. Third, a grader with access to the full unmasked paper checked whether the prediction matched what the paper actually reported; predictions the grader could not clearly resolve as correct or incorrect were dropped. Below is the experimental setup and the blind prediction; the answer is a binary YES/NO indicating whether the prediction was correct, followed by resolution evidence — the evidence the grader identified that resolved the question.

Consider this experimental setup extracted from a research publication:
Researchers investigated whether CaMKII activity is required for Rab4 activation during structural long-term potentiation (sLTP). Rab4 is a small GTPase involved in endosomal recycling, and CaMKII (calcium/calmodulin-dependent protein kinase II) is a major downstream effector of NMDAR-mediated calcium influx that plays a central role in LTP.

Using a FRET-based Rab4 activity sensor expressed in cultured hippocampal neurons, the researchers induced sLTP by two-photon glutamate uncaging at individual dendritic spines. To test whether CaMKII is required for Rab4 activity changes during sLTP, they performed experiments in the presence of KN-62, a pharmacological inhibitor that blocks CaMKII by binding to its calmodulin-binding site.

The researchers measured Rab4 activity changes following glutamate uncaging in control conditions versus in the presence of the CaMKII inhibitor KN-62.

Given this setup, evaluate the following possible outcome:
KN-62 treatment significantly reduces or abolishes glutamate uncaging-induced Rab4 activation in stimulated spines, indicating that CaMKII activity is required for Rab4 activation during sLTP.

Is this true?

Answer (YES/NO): YES